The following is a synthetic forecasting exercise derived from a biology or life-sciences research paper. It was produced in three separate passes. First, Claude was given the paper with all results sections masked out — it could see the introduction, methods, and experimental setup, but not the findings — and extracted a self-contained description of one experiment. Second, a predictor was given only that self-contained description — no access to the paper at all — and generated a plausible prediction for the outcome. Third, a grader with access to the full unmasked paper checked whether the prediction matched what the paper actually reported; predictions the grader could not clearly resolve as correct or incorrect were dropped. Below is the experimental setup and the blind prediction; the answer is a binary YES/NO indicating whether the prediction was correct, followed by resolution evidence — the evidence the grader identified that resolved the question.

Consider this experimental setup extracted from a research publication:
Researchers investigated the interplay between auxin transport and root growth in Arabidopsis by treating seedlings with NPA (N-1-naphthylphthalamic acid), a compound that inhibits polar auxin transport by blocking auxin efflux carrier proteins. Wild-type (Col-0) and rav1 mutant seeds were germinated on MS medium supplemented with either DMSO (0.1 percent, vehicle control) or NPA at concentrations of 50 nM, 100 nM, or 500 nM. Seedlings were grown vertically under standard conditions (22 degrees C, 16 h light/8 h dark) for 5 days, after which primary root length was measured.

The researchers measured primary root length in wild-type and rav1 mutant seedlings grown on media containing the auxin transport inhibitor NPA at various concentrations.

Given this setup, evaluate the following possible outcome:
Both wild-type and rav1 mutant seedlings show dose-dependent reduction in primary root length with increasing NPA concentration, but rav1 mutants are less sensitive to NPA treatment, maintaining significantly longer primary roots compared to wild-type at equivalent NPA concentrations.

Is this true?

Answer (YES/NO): NO